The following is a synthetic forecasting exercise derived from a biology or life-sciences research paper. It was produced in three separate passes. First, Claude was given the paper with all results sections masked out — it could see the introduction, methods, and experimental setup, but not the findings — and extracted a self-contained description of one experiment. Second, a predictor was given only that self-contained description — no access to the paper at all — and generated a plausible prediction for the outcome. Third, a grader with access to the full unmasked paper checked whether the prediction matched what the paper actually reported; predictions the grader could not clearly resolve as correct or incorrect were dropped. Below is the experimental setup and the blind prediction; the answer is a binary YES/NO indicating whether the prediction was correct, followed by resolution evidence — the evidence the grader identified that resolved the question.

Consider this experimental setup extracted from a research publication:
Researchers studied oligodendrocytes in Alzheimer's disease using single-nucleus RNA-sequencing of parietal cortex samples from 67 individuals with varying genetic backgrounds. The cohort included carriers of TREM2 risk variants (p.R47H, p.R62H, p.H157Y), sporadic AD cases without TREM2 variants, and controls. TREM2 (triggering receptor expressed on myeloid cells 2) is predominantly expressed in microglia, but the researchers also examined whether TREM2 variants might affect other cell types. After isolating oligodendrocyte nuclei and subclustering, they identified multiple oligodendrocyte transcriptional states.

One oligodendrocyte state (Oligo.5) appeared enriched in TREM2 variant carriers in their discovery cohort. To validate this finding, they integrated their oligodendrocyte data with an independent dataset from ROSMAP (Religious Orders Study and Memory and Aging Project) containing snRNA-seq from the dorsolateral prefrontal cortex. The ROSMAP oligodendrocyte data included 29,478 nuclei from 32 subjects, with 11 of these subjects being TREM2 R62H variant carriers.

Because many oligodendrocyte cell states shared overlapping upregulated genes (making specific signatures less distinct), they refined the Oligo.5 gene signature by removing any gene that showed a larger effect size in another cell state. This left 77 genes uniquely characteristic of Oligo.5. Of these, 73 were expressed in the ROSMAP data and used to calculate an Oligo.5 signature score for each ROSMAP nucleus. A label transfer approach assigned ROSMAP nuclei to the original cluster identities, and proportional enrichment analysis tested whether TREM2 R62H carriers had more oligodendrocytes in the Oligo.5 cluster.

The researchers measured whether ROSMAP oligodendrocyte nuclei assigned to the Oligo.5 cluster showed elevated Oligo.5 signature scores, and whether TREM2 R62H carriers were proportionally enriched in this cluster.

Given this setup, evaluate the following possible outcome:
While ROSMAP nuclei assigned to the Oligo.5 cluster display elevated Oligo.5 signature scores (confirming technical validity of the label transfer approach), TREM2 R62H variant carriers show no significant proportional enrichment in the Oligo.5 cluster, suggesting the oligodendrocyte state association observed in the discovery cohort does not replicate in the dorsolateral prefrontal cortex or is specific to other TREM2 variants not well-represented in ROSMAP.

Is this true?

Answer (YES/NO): NO